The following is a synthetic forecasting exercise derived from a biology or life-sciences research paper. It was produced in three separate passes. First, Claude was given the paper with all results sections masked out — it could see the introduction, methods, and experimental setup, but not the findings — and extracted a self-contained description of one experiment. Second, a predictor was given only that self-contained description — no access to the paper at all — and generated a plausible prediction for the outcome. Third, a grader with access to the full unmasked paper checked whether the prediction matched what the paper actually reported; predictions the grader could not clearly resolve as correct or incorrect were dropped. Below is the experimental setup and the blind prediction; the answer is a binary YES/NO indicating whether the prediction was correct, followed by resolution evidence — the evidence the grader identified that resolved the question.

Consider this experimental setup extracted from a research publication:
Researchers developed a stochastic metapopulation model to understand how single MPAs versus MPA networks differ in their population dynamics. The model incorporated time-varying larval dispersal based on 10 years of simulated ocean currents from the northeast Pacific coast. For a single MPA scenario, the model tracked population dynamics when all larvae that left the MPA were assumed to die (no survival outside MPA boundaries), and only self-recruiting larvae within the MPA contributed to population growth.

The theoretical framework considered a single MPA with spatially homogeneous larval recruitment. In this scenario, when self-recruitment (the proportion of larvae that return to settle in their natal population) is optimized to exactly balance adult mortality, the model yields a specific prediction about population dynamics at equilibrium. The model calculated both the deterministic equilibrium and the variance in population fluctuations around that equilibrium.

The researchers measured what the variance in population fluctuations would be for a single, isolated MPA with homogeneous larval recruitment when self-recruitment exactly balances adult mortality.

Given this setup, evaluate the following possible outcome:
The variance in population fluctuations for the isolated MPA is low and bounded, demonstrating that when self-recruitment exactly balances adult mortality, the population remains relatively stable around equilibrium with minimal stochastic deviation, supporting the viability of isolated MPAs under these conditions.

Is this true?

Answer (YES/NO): NO